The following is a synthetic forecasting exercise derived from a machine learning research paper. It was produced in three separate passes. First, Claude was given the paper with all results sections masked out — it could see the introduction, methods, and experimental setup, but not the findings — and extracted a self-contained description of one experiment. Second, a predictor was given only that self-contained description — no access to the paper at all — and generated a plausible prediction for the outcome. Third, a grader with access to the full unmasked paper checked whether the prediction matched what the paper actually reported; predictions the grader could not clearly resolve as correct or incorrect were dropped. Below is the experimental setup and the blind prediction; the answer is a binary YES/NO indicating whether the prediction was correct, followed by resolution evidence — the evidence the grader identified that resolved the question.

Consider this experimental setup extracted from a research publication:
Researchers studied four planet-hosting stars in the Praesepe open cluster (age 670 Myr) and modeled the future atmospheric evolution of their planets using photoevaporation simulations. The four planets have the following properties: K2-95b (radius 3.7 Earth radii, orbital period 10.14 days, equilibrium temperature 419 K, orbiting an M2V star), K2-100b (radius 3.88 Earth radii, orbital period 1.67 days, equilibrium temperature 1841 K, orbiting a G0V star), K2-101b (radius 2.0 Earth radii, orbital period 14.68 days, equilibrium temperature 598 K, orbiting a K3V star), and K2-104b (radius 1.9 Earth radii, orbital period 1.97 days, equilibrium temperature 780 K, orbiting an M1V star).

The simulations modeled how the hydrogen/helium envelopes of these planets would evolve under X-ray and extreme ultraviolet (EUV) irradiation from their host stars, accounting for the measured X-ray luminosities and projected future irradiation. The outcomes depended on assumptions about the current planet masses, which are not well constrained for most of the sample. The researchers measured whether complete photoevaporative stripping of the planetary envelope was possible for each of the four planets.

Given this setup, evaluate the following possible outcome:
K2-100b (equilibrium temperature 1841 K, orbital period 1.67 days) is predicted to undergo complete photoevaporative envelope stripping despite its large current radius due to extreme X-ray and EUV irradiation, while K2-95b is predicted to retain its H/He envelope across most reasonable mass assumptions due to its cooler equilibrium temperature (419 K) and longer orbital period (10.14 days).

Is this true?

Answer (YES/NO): NO